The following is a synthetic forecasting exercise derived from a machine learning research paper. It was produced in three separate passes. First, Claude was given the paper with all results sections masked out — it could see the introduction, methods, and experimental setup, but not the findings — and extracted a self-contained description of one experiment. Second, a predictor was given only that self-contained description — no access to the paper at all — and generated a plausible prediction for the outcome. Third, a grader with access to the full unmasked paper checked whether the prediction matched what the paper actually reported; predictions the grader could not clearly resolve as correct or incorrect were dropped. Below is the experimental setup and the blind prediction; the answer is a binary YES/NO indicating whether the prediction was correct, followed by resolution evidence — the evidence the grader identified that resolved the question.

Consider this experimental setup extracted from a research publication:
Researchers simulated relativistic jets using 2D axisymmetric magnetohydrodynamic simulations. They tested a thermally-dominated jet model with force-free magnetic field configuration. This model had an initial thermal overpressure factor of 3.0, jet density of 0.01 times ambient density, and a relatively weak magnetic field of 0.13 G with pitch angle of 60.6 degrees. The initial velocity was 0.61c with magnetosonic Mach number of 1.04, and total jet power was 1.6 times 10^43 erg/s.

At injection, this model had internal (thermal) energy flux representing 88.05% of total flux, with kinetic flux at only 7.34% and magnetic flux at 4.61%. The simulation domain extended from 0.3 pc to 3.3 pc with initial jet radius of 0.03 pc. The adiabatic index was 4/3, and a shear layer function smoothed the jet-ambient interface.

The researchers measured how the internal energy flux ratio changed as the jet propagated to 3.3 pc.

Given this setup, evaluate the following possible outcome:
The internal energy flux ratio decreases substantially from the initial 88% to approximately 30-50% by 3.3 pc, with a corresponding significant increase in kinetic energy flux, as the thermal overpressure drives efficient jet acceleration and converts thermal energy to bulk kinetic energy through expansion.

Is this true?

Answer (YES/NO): YES